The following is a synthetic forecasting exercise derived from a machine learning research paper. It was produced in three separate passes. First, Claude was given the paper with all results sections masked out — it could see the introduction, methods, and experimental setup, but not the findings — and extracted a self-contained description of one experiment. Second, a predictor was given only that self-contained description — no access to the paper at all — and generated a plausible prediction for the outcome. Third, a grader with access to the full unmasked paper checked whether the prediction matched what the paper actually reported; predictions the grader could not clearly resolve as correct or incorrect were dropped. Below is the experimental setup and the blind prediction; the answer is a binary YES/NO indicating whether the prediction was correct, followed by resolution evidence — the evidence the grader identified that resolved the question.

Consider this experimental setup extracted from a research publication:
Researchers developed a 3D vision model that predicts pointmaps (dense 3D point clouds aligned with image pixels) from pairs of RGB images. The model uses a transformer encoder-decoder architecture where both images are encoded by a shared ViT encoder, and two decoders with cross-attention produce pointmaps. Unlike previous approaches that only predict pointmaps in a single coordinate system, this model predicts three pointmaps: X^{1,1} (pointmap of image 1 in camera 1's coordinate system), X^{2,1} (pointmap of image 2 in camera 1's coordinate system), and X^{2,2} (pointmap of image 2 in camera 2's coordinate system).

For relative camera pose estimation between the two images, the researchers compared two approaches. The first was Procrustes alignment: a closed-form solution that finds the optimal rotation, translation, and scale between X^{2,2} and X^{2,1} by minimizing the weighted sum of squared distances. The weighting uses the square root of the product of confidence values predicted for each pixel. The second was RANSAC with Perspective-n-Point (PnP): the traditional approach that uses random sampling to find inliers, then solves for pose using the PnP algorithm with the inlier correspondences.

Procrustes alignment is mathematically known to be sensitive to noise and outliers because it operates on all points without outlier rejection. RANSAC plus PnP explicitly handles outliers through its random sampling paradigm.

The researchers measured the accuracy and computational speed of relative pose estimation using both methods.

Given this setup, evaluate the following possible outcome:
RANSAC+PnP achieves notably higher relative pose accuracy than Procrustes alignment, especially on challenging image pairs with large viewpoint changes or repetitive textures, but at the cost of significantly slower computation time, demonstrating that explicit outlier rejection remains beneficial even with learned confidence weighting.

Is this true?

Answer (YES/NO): NO